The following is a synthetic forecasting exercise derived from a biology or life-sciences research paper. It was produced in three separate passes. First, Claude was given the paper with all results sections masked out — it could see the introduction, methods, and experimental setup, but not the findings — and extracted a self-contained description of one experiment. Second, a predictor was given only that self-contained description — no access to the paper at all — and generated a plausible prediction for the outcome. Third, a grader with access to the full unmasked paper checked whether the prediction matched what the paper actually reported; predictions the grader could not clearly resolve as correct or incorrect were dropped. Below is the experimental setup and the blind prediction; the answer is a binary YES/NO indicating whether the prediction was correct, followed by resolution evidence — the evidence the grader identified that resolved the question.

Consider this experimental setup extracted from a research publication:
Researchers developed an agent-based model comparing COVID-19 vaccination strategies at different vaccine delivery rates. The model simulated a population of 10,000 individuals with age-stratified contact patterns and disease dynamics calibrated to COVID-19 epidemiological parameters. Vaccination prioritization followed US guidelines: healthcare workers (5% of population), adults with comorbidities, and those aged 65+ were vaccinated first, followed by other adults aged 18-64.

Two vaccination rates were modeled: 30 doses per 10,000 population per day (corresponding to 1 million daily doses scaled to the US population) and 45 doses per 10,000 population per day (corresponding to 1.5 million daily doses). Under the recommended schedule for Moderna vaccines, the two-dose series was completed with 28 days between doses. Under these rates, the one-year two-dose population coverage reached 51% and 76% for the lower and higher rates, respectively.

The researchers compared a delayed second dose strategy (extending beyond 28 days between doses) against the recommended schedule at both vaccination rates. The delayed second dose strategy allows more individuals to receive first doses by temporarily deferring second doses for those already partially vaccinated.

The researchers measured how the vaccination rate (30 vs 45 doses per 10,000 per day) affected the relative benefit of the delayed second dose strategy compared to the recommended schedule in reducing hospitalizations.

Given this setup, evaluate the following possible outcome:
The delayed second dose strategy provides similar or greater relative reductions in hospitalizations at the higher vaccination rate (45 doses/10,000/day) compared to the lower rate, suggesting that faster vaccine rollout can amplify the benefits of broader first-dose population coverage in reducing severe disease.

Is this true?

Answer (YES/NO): YES